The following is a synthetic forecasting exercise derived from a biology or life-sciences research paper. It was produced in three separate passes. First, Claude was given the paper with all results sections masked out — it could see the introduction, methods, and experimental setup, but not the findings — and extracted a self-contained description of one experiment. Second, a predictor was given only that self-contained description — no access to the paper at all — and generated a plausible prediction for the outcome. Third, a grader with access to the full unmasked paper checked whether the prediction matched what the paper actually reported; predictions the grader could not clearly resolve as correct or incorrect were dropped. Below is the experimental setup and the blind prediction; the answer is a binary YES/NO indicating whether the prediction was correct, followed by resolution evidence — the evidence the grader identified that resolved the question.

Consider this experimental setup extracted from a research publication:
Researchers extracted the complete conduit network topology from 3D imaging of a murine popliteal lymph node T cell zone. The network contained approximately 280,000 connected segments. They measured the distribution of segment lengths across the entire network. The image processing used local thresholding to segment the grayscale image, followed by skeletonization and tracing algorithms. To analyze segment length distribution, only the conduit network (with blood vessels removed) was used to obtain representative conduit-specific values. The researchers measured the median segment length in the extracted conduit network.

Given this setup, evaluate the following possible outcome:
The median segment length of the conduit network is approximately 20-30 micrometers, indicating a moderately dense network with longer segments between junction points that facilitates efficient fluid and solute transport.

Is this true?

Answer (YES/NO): NO